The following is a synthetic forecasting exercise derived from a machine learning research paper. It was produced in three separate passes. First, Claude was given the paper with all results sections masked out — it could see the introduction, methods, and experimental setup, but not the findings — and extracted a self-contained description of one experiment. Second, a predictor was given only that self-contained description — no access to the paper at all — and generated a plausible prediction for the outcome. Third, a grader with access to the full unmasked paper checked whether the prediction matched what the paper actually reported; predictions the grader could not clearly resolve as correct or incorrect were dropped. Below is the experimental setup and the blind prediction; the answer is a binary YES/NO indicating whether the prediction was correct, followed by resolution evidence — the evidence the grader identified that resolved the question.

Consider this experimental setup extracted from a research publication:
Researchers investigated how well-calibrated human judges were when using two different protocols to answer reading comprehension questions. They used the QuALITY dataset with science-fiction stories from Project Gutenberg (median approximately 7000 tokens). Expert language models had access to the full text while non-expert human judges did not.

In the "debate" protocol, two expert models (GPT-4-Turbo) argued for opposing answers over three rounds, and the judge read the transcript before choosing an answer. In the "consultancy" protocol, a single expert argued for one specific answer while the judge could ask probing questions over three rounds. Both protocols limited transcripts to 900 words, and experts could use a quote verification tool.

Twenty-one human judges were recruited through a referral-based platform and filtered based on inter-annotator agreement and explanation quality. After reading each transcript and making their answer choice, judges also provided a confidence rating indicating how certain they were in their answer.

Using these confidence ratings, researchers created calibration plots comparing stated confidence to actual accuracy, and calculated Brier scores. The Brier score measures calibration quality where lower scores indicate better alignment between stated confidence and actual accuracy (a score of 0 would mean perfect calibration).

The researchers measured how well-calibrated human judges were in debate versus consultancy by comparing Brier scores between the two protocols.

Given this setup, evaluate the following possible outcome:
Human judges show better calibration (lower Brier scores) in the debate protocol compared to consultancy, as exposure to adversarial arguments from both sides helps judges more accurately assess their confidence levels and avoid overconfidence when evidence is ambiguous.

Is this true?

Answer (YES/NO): YES